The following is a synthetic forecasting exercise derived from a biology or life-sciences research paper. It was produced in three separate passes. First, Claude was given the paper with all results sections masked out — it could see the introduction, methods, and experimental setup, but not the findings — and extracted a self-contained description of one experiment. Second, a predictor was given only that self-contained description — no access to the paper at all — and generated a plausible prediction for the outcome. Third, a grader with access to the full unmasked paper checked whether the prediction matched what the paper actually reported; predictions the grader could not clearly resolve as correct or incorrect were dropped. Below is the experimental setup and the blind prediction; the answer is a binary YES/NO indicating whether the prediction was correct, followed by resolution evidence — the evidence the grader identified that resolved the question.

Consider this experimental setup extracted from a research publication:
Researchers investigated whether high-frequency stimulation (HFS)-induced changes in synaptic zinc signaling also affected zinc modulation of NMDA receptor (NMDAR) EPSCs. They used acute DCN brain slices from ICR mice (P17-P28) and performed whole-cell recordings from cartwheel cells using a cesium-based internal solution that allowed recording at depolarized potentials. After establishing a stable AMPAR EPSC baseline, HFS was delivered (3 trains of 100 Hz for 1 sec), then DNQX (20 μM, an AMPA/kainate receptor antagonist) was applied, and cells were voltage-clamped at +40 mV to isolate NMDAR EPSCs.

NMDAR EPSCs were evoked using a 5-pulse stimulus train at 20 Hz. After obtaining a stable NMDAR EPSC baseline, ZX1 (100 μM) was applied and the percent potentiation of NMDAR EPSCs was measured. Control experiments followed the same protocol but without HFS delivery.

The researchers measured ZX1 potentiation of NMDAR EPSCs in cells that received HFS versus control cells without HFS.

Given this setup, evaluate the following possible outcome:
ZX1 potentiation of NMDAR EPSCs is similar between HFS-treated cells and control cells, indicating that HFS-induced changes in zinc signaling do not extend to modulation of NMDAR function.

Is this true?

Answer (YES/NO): NO